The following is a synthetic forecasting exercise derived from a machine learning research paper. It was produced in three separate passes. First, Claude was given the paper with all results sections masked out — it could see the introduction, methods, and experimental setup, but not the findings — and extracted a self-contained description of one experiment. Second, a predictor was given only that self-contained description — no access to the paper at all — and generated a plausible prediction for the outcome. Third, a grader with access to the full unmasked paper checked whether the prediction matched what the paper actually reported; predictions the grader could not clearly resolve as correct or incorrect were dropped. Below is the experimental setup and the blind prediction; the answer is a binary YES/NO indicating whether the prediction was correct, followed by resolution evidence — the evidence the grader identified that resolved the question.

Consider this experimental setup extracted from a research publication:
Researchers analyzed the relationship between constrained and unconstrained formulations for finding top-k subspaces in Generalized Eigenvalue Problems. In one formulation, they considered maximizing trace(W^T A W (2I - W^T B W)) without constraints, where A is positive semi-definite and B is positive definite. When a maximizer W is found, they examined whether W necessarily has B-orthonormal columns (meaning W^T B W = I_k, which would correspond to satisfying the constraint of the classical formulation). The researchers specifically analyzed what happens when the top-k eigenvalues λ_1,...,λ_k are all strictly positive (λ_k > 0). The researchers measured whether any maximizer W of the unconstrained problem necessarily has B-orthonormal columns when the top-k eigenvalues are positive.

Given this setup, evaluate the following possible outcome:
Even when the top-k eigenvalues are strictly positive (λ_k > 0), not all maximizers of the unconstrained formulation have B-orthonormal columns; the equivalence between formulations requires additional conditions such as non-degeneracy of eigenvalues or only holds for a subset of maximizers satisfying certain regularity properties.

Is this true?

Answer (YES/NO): NO